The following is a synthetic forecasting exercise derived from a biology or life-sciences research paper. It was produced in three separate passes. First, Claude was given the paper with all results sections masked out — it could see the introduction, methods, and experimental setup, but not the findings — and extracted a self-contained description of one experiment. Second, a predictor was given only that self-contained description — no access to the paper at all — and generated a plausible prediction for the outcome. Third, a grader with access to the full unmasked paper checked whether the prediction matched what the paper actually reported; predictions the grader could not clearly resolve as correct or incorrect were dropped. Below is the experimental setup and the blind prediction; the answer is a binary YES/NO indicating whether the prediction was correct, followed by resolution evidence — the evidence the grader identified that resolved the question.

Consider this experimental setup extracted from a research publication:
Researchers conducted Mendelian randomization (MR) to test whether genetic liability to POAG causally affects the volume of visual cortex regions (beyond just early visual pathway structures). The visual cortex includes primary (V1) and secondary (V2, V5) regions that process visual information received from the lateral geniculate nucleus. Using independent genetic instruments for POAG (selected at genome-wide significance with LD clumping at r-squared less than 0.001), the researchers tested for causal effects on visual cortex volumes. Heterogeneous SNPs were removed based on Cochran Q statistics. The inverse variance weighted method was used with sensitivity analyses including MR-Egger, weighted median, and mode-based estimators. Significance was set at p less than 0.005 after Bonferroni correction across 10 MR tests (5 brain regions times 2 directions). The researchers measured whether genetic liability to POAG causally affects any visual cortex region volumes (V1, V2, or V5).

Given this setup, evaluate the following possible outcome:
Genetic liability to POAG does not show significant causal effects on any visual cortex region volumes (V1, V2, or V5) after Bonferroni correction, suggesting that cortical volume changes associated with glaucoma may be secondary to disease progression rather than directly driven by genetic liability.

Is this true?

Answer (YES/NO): YES